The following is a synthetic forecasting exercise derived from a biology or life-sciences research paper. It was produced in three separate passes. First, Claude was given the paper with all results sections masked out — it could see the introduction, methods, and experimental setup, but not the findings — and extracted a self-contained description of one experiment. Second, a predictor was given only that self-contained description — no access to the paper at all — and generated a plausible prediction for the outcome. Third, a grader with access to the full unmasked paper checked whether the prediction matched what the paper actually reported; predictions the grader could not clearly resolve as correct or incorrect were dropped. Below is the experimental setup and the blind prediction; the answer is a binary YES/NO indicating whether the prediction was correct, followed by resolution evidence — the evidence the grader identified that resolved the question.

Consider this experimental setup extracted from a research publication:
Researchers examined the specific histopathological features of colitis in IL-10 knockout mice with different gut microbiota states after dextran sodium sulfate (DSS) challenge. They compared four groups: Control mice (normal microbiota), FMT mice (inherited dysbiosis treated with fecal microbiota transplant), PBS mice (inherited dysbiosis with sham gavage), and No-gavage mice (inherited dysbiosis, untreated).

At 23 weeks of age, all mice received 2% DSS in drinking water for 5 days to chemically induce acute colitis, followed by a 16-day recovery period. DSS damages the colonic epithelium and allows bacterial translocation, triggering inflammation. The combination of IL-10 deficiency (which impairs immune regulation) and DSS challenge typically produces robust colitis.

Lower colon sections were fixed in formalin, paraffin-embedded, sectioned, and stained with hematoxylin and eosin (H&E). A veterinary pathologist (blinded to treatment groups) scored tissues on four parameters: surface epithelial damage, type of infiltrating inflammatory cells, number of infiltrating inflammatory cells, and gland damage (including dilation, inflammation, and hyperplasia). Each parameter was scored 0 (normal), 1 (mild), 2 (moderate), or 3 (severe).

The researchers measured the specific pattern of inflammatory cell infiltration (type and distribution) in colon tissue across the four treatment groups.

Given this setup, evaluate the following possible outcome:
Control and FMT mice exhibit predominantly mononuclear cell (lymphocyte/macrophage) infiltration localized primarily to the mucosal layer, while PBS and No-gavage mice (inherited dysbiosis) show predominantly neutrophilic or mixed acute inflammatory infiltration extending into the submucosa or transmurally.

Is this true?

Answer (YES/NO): NO